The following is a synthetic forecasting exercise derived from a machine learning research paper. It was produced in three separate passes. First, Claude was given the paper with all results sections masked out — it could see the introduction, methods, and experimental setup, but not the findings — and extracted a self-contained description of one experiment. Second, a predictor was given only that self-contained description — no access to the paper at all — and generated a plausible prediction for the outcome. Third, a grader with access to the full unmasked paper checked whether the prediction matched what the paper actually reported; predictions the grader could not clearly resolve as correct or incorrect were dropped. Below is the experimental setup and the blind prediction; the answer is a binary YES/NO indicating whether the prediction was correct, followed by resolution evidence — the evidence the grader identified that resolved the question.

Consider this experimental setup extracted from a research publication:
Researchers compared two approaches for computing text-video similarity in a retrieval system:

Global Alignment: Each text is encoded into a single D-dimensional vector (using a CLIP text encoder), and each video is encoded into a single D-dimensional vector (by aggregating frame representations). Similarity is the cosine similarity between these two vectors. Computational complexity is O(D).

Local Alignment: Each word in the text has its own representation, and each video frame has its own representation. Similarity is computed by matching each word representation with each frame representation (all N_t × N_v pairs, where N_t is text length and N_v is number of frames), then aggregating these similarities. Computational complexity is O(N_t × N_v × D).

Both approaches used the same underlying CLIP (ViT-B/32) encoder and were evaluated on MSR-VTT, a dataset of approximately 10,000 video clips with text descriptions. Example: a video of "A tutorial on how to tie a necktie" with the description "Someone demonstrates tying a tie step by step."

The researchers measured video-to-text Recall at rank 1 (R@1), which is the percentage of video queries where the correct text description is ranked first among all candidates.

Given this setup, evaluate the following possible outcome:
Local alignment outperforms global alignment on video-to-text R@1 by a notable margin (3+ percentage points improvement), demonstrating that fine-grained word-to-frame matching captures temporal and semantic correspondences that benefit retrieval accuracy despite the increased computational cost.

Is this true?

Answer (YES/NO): NO